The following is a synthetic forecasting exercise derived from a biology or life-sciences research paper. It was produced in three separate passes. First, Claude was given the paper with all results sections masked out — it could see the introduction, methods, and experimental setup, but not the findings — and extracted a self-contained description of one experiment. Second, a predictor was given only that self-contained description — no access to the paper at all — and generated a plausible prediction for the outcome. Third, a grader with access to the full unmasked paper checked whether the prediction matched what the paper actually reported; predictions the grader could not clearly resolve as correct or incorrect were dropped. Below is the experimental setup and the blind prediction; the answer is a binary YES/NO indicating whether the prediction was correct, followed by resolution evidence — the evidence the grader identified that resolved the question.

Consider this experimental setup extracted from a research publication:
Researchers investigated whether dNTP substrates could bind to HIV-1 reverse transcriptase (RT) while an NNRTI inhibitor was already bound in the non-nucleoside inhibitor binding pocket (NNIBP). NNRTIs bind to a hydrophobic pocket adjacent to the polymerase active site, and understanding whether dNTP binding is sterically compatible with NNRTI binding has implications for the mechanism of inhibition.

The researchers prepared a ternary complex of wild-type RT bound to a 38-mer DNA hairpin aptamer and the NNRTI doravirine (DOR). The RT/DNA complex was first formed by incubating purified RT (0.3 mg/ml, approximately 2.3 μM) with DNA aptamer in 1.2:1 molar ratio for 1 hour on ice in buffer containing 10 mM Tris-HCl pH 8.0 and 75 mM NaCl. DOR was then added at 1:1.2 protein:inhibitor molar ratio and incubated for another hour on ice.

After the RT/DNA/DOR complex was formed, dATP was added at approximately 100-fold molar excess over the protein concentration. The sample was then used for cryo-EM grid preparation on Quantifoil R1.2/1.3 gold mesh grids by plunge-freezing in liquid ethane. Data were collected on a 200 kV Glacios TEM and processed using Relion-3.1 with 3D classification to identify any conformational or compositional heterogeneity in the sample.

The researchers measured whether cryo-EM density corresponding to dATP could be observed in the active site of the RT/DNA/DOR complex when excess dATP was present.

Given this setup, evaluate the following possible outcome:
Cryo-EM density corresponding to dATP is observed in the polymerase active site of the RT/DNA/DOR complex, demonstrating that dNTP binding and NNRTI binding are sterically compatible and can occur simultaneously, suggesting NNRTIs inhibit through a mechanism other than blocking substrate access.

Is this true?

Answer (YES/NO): NO